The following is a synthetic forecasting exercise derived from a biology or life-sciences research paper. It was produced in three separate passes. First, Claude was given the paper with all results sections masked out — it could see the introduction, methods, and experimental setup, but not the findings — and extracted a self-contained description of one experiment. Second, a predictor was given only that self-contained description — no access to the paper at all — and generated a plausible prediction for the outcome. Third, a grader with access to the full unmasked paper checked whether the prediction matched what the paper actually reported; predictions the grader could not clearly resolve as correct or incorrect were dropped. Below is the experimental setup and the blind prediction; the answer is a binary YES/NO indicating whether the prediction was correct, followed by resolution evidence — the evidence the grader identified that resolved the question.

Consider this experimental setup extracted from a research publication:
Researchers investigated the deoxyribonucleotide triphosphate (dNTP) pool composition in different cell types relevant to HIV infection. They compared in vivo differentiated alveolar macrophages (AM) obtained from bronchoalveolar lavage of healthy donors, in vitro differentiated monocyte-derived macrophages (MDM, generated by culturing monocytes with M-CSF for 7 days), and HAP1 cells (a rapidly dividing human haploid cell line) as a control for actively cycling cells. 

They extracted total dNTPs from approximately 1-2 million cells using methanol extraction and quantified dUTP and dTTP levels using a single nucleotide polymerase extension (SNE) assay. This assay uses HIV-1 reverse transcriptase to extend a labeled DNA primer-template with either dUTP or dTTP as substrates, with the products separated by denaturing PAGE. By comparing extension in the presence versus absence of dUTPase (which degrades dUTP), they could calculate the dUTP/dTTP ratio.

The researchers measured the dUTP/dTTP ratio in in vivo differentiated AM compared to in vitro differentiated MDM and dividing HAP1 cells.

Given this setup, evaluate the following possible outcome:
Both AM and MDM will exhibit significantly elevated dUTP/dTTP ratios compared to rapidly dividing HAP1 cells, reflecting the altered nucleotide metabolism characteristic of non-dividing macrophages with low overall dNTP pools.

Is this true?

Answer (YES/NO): YES